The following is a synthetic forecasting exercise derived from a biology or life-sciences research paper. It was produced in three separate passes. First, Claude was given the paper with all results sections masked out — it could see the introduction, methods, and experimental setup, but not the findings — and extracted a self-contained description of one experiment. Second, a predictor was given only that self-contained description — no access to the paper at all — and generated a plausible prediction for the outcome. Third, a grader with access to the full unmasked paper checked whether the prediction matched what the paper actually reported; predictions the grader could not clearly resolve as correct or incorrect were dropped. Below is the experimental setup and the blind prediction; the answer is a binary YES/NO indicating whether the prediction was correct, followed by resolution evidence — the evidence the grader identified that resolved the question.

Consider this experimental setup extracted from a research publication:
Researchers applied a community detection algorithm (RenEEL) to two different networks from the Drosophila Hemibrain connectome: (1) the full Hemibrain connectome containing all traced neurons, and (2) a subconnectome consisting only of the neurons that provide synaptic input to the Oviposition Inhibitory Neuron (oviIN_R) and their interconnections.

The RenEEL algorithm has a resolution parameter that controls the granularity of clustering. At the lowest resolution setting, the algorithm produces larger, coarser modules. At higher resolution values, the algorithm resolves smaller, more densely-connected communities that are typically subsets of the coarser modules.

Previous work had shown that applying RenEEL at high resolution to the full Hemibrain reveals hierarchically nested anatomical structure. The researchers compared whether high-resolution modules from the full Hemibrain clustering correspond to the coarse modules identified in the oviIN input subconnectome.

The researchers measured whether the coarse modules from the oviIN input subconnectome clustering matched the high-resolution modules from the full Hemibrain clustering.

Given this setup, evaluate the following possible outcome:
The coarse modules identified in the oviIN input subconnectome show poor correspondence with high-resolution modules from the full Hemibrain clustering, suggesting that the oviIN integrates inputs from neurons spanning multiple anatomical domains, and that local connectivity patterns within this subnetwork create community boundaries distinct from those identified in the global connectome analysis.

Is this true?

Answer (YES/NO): YES